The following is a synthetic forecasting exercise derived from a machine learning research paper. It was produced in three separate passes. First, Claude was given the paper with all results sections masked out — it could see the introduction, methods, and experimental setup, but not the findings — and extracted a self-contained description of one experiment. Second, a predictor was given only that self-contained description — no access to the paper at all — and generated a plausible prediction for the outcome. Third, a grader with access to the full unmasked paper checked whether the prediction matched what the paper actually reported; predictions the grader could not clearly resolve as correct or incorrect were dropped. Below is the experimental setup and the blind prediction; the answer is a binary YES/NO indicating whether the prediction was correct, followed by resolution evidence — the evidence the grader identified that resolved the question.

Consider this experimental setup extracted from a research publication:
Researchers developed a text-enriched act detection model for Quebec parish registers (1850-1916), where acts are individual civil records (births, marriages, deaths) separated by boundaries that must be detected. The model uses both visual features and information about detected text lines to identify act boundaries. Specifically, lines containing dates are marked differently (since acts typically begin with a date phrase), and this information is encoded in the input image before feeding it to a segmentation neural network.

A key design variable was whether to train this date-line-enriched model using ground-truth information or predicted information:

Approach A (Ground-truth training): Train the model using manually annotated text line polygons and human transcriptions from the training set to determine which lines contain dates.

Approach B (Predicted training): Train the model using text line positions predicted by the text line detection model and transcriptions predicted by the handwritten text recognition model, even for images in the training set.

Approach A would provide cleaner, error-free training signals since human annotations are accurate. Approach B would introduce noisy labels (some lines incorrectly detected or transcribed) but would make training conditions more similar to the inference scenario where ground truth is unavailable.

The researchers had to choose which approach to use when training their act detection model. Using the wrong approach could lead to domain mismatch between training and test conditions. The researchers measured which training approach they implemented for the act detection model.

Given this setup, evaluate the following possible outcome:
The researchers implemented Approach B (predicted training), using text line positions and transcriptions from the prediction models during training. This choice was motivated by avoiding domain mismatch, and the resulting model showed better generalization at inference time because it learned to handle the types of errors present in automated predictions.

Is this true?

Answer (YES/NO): NO